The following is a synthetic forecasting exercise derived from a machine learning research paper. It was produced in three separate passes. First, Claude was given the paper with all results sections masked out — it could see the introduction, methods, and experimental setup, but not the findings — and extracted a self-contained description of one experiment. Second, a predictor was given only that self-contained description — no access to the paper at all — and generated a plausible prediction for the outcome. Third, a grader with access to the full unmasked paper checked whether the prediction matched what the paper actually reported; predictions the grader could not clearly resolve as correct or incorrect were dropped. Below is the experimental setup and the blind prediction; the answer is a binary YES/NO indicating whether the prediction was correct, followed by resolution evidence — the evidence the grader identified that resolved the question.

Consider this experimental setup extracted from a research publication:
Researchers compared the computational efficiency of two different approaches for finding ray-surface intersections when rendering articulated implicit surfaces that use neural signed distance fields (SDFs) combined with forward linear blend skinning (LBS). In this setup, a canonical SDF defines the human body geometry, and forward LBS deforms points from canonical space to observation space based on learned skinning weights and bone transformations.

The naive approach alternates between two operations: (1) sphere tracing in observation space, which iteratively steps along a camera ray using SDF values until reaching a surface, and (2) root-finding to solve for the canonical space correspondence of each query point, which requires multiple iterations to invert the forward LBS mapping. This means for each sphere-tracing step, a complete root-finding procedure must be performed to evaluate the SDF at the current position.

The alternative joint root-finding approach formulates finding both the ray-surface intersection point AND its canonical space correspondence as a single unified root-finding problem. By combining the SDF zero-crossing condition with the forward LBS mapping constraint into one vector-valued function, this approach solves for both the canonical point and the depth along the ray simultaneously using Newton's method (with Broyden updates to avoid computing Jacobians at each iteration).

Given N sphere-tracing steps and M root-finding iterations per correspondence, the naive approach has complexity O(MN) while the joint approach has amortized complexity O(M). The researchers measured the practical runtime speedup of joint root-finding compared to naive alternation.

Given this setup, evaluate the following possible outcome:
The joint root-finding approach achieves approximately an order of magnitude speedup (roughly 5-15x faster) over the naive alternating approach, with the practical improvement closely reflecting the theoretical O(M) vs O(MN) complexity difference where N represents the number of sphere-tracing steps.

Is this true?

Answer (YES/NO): NO